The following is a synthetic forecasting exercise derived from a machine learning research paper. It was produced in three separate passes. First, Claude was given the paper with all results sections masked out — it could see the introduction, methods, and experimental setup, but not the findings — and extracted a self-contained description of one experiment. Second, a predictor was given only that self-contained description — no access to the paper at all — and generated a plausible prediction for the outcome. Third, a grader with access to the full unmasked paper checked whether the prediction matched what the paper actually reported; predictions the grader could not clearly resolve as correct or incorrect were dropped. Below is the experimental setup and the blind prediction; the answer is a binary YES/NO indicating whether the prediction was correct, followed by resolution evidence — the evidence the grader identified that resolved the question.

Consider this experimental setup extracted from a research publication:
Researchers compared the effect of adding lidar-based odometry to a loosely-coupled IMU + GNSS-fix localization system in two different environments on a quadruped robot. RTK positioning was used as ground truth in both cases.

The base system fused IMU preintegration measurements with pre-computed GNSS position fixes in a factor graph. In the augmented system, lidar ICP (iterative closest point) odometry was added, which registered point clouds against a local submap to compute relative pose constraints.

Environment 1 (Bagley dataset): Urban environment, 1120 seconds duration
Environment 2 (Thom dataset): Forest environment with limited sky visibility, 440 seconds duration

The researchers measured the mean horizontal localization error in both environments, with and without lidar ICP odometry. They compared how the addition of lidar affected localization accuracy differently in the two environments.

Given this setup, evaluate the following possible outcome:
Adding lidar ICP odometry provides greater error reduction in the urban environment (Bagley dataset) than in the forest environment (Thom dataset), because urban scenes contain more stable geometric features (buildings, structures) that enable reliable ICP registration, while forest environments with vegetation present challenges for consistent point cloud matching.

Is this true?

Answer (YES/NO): NO